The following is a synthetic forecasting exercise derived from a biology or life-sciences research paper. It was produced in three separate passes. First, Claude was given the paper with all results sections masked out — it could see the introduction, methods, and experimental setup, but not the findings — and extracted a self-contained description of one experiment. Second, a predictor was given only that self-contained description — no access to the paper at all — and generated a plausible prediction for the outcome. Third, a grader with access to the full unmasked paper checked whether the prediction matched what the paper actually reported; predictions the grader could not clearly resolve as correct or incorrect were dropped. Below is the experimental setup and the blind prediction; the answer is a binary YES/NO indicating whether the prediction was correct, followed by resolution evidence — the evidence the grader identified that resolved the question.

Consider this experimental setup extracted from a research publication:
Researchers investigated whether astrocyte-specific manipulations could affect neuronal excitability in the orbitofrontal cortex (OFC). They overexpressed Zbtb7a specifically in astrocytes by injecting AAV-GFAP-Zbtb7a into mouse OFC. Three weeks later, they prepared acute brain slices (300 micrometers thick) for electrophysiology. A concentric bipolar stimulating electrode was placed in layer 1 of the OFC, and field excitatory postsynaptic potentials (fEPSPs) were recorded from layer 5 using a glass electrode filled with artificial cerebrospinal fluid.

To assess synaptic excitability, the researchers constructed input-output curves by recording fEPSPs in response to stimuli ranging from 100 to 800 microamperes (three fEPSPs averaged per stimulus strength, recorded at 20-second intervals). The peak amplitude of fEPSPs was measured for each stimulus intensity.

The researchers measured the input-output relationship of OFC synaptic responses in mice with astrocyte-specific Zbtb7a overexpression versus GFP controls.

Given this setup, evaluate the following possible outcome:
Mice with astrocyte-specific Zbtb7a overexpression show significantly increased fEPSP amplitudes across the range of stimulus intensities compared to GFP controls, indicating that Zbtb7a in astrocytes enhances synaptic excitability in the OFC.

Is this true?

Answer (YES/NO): NO